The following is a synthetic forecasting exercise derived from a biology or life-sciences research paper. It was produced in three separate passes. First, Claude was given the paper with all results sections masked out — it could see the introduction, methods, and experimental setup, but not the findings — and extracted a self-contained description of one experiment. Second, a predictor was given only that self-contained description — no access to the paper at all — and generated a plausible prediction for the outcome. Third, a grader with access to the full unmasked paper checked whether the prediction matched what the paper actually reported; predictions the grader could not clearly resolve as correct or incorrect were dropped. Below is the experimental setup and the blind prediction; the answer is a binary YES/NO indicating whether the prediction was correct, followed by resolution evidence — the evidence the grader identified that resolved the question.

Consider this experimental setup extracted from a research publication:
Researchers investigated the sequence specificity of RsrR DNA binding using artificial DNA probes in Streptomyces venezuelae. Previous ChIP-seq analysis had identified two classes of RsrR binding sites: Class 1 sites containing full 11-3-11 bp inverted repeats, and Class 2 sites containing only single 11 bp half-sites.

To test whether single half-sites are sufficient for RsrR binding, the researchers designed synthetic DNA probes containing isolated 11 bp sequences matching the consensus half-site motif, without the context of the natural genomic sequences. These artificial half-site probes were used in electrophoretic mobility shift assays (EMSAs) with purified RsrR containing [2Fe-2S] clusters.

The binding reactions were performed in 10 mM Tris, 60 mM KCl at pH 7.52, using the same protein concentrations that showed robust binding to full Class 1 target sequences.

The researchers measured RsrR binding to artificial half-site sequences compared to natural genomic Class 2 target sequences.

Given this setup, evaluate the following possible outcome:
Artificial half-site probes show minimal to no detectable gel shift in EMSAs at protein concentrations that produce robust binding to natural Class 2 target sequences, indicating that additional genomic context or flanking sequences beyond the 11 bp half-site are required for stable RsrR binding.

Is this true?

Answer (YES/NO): YES